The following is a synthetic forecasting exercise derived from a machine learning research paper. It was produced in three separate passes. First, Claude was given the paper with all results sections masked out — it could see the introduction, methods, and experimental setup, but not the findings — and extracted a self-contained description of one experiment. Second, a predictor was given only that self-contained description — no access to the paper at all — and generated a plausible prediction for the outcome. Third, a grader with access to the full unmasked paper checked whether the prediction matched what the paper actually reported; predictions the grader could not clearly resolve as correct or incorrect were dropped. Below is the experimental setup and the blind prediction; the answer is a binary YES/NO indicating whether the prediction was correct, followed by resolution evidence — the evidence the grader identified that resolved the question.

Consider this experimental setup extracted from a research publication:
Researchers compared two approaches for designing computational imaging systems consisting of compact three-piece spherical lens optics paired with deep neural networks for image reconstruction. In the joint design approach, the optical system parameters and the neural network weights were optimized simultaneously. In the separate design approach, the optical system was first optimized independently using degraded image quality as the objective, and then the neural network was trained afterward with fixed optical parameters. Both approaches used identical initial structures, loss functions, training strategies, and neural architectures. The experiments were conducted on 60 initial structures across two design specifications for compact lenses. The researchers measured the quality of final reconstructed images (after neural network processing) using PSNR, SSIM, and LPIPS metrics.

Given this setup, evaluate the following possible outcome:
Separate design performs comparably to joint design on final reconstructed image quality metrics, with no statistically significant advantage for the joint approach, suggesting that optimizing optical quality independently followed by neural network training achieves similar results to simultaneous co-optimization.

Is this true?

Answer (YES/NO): NO